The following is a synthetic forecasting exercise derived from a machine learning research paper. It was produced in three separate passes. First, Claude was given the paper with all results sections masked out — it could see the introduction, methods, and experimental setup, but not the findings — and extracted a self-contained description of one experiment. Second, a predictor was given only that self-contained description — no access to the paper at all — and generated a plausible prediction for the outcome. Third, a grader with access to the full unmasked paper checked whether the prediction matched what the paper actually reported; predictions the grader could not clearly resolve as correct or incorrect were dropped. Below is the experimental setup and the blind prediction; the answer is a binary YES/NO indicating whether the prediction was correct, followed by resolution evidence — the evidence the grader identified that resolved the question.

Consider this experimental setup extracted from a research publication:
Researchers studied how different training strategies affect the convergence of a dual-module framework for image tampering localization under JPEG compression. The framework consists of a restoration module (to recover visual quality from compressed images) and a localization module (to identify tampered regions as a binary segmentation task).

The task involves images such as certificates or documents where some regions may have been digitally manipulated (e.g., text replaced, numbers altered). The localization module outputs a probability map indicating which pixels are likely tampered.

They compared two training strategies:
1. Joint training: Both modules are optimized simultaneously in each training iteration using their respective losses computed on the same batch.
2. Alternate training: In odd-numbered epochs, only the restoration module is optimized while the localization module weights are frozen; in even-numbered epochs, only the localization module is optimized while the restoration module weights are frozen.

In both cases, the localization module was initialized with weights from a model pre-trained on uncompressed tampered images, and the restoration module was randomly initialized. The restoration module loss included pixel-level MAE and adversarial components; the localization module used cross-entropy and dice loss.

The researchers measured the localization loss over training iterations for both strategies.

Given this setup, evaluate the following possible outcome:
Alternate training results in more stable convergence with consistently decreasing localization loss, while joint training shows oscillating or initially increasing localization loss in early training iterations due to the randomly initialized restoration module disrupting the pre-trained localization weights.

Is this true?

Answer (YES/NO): NO